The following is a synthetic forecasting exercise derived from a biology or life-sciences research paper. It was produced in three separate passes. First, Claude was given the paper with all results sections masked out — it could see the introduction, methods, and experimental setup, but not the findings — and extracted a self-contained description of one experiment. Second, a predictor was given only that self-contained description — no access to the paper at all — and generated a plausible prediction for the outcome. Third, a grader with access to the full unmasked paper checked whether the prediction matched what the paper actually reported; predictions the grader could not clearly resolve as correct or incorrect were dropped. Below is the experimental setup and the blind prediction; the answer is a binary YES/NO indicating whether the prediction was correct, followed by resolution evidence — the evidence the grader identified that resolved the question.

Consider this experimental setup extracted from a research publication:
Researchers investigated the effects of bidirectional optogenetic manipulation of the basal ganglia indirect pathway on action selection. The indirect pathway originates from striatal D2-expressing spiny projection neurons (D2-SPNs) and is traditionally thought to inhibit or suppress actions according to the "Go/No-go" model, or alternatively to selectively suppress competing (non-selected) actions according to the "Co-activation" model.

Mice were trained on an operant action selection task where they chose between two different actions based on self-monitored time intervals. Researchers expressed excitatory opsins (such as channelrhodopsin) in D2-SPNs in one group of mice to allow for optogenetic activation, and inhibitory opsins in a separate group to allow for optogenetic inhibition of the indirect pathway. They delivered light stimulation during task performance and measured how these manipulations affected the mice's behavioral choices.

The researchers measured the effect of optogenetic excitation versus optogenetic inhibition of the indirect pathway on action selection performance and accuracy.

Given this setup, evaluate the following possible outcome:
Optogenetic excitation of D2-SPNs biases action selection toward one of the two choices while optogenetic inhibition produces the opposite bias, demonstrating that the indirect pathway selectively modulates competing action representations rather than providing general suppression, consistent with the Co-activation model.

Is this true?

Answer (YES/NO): NO